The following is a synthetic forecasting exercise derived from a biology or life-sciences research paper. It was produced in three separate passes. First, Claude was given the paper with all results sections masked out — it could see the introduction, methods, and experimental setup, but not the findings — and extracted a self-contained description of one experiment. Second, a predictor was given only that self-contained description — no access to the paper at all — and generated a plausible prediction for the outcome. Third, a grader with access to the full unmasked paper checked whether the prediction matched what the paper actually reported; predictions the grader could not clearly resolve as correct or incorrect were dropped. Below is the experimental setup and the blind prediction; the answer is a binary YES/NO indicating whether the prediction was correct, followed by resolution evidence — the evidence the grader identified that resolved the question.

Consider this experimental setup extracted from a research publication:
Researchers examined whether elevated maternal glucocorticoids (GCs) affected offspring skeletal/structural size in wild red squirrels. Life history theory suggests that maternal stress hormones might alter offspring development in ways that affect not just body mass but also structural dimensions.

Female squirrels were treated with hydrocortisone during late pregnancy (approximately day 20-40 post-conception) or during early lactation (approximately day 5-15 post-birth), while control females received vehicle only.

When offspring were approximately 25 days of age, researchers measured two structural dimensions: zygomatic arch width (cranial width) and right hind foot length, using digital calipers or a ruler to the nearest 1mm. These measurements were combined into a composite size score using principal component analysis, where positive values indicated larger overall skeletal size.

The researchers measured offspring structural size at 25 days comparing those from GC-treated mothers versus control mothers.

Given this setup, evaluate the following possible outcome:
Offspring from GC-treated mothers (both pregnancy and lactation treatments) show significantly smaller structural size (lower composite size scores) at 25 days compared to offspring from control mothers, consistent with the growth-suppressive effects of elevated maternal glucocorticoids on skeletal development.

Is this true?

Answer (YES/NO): NO